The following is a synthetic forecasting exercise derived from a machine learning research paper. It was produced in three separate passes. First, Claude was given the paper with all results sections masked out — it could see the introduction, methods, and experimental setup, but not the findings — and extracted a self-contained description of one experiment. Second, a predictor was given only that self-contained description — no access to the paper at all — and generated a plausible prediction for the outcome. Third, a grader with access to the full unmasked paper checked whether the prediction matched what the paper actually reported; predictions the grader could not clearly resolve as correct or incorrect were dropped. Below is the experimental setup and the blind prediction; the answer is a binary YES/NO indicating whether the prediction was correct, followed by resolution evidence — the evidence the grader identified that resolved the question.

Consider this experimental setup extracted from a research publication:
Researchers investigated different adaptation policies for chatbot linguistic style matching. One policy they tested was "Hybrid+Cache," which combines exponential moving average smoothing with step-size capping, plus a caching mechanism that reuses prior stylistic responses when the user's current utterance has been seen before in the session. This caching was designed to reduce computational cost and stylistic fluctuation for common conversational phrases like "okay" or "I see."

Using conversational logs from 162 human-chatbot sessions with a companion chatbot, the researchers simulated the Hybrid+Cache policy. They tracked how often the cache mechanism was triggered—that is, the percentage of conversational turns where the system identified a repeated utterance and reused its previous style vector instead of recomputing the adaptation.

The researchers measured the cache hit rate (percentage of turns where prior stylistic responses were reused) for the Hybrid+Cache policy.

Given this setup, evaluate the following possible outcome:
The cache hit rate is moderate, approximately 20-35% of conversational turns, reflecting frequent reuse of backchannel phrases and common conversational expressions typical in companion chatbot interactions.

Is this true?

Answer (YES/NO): YES